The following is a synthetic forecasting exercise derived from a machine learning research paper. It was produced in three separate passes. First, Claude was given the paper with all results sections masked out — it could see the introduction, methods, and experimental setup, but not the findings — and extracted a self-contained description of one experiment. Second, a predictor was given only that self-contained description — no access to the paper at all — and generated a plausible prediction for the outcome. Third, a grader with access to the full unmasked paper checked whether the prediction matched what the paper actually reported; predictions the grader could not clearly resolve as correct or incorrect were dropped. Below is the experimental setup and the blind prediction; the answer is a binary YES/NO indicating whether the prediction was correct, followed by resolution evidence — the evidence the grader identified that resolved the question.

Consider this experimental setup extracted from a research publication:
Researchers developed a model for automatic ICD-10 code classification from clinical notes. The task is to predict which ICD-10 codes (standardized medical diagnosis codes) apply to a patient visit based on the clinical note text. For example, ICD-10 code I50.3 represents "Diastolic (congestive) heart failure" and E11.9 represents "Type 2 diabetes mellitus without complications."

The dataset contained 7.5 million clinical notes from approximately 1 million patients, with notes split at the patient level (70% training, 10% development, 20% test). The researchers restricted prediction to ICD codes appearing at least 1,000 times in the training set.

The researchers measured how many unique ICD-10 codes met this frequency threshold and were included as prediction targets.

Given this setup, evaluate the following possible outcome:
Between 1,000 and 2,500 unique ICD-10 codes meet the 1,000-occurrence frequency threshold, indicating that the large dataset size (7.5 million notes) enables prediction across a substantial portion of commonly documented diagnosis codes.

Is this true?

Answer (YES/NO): YES